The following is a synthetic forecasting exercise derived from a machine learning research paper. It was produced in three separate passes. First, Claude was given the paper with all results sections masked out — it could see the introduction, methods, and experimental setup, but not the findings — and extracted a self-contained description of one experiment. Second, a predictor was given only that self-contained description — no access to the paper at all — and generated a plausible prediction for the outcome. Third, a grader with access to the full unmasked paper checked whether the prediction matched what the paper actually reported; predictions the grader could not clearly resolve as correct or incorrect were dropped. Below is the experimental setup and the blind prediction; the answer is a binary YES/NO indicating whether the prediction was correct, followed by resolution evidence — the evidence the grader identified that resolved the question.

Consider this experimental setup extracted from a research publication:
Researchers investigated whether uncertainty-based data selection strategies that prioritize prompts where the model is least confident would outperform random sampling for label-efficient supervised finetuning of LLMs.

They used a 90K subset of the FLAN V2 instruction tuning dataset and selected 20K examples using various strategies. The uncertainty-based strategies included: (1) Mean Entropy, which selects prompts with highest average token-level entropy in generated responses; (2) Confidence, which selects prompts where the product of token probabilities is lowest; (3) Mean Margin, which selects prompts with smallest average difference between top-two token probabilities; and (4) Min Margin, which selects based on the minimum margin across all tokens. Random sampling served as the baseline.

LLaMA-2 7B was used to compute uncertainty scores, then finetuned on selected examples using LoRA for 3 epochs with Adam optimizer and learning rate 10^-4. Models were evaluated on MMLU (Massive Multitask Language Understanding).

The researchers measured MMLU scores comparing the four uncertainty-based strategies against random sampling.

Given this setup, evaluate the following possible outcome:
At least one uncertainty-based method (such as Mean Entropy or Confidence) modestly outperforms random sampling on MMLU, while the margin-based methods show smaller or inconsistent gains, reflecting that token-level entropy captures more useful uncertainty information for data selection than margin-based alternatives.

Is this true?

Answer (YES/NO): NO